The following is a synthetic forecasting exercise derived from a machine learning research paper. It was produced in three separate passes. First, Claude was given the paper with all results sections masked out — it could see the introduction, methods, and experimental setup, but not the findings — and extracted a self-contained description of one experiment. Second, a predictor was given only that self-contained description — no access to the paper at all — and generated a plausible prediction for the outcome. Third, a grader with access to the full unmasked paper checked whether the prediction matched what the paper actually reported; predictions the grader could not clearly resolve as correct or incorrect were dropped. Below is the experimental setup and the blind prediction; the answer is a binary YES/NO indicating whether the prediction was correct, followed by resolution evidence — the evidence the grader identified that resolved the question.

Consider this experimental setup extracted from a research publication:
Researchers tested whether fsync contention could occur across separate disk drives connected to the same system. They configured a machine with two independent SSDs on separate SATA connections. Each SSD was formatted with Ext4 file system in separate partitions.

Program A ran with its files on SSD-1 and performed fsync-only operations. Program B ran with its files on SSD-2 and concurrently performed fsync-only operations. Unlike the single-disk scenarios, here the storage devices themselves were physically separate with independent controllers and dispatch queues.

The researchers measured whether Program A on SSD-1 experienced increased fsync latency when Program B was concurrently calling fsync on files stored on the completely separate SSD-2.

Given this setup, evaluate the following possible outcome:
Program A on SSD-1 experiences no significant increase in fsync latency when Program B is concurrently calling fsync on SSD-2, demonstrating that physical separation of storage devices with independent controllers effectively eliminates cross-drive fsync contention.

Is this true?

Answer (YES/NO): NO